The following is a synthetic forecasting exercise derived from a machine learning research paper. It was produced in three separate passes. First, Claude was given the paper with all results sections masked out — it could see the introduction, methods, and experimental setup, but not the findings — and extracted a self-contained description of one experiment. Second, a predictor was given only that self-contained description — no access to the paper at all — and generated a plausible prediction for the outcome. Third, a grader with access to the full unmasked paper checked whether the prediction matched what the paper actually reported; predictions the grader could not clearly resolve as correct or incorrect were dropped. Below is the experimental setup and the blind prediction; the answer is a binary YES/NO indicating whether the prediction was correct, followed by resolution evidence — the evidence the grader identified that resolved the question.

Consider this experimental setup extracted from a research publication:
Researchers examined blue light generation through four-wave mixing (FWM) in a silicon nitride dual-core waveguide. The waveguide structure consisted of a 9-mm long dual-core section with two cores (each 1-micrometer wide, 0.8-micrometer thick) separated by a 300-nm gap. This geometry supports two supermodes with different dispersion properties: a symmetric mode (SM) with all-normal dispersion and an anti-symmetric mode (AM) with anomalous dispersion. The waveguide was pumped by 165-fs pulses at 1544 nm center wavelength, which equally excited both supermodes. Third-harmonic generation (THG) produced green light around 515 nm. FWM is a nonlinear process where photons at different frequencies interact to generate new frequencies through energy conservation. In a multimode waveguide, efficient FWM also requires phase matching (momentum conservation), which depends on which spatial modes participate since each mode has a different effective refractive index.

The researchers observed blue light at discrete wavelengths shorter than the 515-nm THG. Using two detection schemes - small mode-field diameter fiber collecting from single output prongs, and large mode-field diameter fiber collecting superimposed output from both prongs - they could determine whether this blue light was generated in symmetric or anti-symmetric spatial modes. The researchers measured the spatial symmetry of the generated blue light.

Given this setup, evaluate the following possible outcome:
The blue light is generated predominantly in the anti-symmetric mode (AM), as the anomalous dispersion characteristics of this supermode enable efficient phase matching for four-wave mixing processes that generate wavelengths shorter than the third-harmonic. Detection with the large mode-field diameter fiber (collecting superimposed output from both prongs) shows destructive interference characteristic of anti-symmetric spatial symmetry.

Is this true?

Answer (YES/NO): NO